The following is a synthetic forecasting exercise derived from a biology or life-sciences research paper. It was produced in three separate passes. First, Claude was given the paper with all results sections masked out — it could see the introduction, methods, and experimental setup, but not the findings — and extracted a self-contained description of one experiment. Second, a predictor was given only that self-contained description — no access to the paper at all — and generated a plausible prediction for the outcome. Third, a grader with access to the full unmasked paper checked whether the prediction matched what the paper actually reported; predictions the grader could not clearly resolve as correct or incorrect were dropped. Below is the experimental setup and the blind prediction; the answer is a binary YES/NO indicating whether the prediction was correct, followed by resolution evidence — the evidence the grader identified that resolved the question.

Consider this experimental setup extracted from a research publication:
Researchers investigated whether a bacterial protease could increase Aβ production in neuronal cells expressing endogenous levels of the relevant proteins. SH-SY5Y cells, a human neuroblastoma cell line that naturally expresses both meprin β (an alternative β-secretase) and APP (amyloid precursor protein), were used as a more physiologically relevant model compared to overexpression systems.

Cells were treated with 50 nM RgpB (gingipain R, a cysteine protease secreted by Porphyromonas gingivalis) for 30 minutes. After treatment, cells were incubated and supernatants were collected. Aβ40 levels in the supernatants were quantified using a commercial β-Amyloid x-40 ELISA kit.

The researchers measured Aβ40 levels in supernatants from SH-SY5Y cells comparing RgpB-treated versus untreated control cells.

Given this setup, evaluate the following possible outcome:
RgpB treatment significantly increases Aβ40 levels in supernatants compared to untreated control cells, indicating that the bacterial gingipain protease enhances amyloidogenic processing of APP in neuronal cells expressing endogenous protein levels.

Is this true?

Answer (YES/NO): YES